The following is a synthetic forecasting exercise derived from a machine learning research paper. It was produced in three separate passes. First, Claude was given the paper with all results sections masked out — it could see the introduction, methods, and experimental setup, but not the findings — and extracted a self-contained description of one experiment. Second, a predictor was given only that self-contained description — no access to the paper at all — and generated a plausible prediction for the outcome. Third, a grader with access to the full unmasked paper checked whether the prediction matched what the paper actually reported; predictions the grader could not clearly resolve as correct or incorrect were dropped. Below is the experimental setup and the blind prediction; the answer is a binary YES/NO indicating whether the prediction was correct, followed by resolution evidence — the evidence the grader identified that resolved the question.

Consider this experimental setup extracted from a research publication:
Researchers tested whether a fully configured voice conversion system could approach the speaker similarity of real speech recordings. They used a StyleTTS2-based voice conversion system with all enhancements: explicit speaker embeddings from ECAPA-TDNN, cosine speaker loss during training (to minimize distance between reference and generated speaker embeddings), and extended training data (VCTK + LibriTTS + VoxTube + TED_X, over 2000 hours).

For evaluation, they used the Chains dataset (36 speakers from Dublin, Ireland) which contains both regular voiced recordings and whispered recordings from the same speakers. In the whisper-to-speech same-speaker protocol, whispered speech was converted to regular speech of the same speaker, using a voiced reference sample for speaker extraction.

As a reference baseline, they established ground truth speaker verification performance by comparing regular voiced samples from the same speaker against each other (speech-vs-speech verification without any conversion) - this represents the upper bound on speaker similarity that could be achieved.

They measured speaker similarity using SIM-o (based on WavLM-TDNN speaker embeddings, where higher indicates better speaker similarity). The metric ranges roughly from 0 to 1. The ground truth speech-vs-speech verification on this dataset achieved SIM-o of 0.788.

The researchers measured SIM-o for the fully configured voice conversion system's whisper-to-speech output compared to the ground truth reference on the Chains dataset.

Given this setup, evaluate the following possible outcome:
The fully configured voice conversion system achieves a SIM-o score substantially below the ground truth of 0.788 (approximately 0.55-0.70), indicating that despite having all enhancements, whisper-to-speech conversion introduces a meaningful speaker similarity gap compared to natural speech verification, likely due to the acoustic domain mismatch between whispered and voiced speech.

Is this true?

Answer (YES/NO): NO